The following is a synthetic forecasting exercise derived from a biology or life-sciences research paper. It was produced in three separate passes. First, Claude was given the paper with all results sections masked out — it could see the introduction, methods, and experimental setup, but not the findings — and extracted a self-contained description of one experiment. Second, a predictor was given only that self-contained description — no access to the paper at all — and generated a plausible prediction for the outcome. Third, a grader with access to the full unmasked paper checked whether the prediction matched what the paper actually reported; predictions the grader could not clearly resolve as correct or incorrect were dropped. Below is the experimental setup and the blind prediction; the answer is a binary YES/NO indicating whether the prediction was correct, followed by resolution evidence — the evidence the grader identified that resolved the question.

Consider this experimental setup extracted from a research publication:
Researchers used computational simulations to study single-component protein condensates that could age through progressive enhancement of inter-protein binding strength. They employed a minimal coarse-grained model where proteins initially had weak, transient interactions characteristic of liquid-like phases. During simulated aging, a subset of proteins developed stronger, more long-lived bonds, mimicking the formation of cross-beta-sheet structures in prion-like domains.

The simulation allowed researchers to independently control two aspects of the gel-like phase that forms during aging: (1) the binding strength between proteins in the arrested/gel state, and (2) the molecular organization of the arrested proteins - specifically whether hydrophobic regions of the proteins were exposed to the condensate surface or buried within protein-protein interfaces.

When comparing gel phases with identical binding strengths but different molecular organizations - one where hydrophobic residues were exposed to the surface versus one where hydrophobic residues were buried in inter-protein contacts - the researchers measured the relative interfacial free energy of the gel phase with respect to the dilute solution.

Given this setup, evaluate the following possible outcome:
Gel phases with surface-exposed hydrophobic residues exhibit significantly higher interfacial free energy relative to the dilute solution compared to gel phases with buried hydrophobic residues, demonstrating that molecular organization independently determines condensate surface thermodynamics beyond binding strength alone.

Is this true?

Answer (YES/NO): YES